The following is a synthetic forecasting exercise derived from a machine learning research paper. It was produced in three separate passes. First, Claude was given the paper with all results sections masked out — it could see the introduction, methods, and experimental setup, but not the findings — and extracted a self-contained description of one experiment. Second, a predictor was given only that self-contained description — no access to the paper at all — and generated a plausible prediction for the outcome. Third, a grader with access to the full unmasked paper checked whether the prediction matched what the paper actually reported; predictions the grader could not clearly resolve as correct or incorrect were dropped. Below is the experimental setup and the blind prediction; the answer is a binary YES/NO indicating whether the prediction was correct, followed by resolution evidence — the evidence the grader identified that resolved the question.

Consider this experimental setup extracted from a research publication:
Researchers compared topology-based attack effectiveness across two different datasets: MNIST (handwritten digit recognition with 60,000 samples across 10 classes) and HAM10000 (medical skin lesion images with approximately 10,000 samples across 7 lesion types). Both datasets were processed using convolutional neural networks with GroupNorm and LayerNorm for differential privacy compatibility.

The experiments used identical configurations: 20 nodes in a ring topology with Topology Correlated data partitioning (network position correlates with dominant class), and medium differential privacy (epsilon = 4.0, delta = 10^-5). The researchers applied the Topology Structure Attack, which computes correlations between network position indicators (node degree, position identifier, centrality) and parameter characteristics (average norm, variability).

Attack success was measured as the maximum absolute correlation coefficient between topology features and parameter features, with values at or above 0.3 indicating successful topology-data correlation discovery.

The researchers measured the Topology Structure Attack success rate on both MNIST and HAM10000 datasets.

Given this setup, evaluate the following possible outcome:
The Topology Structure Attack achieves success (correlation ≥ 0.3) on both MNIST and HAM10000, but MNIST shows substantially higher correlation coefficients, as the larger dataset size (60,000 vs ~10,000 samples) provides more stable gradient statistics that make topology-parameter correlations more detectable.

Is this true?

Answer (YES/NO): NO